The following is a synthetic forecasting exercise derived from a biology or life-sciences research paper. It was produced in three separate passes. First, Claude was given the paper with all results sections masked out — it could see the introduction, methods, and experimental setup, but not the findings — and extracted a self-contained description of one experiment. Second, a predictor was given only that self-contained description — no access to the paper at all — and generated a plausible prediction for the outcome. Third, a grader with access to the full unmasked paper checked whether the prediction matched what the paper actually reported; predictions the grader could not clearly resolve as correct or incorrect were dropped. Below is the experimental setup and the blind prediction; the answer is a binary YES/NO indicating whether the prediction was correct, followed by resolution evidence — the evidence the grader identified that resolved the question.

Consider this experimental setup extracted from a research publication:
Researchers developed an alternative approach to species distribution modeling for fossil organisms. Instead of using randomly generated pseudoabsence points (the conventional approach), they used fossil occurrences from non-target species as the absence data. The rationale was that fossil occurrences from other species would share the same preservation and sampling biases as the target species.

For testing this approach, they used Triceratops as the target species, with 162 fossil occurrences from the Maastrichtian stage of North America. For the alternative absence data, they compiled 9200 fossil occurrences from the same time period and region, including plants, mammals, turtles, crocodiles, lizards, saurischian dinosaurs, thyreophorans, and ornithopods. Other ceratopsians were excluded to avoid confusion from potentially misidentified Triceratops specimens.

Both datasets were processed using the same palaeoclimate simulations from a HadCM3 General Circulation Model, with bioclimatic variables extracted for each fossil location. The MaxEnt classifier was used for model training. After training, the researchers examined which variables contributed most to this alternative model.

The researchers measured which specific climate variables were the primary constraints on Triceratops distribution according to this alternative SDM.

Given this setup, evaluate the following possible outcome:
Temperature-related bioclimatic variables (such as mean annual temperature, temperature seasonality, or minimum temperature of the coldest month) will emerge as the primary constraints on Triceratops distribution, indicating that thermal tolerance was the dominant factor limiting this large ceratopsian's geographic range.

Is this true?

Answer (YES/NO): YES